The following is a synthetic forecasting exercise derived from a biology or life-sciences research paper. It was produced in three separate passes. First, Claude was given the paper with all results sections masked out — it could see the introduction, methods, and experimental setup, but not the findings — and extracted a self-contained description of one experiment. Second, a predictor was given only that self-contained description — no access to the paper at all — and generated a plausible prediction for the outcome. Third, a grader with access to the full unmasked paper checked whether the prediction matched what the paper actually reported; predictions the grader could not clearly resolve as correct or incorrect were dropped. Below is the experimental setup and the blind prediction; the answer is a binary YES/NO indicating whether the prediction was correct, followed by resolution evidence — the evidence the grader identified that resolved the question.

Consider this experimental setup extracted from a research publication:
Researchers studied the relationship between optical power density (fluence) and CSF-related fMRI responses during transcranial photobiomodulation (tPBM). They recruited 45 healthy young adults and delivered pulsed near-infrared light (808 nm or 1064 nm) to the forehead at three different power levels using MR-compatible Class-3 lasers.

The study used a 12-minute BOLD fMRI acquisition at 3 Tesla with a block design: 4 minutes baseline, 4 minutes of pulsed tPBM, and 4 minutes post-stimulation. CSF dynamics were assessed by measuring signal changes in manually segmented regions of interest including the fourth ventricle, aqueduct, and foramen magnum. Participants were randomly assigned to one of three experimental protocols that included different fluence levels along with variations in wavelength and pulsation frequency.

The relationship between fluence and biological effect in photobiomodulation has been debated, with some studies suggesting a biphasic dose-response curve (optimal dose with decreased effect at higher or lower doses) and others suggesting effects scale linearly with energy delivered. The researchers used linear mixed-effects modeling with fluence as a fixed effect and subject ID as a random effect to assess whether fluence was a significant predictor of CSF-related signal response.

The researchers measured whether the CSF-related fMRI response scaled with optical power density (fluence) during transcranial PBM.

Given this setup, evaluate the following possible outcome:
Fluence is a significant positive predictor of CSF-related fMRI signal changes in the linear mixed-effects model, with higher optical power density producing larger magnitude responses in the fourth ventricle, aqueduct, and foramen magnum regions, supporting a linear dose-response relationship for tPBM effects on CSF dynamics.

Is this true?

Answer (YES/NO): NO